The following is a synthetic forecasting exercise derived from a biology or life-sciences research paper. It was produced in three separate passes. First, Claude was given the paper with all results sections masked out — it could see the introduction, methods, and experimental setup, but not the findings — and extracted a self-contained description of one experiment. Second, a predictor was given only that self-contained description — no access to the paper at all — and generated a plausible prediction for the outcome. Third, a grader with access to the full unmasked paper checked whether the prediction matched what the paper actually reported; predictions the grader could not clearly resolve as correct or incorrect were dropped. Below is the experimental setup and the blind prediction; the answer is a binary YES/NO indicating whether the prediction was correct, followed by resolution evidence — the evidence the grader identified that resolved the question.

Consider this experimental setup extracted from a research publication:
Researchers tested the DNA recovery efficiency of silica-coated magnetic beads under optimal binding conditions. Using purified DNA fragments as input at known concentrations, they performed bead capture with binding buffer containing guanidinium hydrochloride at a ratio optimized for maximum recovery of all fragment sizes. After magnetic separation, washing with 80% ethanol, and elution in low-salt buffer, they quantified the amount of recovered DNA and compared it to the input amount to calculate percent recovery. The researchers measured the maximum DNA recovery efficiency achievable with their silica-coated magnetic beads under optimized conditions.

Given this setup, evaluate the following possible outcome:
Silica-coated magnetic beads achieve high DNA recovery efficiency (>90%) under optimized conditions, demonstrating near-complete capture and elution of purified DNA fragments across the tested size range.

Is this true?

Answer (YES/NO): YES